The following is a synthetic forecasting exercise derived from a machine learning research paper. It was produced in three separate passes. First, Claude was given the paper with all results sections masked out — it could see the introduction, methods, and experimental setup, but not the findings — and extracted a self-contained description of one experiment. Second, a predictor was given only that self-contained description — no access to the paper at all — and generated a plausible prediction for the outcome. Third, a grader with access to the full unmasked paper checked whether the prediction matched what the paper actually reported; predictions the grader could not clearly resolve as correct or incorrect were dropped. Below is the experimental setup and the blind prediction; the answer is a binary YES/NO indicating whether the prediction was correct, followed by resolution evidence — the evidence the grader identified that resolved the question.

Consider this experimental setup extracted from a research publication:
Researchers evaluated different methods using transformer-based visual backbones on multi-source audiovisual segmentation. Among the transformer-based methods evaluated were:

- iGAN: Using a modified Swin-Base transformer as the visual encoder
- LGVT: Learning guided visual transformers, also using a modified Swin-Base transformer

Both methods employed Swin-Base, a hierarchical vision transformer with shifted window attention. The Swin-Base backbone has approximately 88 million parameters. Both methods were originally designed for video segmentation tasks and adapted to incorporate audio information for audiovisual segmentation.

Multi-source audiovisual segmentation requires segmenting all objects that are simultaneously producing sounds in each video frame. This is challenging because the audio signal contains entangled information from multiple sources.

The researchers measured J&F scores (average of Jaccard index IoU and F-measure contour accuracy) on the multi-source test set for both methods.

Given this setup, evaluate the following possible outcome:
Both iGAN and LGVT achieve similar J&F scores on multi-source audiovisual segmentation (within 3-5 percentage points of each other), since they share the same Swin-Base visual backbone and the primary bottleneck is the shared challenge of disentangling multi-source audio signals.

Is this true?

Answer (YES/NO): YES